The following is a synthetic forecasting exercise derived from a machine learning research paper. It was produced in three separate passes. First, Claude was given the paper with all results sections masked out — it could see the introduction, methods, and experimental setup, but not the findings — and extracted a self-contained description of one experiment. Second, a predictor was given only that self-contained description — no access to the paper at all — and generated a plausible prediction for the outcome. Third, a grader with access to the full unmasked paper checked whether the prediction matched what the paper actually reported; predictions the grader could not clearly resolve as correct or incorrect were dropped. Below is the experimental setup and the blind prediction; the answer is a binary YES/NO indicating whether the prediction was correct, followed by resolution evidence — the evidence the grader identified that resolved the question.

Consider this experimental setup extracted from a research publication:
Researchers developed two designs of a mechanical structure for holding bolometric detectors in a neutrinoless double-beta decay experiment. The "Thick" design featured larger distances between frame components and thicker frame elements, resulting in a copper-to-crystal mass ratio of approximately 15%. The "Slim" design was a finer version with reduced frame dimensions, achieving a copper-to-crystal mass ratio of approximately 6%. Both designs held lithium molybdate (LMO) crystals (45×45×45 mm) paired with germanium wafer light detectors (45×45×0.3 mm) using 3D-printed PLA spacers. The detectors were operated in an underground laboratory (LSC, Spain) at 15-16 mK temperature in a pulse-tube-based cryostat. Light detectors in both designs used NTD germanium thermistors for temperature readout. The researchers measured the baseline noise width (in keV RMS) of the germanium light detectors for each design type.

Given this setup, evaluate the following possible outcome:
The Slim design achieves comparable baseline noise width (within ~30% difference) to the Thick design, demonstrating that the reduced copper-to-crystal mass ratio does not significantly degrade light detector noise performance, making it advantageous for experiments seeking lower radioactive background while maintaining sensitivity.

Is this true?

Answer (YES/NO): NO